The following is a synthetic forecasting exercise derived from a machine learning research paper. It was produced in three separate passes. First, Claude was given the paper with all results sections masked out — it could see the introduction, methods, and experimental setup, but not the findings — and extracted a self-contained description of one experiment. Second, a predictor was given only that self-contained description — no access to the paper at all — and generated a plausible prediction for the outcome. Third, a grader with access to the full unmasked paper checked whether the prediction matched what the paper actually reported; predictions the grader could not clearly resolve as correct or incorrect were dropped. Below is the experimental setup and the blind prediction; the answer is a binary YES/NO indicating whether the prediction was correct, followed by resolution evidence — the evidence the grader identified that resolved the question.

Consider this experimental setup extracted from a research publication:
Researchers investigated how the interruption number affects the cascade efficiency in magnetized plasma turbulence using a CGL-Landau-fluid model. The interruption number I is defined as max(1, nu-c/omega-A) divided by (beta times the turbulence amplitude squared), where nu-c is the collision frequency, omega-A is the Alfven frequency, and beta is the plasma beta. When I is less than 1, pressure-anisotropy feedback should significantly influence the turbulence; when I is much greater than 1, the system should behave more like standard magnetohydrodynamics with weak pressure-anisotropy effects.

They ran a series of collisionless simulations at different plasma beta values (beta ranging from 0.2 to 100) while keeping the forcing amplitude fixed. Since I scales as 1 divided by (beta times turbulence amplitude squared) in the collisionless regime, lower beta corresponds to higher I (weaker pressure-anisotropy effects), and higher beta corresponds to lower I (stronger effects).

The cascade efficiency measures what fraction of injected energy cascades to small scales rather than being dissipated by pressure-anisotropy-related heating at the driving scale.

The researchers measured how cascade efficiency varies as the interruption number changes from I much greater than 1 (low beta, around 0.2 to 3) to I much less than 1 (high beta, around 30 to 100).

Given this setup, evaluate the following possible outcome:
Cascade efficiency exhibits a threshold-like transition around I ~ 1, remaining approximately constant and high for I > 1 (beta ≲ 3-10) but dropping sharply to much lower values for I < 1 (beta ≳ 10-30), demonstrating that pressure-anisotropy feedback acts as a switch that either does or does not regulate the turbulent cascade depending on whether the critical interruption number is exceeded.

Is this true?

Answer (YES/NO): NO